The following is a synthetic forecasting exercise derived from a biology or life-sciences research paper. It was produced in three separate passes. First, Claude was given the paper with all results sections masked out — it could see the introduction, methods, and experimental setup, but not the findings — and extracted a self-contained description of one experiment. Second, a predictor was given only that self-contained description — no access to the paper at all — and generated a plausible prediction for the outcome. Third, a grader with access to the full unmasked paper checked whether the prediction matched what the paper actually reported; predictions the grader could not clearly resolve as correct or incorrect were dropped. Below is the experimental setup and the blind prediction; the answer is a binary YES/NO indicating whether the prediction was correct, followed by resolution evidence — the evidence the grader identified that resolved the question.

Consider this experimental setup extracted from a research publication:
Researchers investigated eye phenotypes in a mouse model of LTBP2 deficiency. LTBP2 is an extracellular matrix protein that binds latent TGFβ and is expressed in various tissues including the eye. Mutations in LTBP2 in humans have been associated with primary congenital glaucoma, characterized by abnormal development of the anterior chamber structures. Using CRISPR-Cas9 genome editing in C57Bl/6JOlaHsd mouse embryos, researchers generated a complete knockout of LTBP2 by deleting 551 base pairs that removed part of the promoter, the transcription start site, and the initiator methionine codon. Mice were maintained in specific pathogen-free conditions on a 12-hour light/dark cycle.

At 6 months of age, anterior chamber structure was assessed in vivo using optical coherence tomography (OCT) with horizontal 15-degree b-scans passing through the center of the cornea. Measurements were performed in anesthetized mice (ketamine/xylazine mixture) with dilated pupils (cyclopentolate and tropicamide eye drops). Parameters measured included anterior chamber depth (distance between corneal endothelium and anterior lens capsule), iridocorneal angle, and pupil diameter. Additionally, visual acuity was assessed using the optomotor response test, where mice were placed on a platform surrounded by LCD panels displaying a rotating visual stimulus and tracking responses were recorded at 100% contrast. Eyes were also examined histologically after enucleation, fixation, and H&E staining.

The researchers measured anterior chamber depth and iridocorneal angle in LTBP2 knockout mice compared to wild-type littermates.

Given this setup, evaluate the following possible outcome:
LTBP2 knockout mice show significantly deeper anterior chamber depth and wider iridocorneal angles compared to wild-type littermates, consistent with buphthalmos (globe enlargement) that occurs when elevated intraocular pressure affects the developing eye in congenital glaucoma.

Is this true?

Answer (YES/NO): YES